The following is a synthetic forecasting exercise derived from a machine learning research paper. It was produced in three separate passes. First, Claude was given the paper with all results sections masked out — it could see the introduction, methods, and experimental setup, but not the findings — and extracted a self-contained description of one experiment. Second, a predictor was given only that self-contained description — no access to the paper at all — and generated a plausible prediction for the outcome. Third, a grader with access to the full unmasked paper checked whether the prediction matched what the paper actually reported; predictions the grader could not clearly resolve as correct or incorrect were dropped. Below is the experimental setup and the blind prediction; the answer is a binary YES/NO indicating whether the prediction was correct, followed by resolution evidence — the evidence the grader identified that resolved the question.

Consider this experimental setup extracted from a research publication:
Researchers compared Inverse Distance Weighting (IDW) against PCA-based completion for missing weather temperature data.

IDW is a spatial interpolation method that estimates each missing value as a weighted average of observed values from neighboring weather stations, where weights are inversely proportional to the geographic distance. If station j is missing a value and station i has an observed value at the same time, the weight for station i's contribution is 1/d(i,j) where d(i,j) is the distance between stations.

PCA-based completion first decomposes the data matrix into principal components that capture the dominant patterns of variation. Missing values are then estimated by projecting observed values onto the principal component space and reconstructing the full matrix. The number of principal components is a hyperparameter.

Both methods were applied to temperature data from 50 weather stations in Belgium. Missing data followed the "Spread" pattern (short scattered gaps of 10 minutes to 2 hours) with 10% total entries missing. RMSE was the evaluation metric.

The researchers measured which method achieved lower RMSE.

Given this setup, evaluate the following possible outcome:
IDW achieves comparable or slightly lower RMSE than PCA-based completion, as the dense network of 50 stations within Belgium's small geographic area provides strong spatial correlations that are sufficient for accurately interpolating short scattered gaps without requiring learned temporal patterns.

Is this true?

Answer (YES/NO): NO